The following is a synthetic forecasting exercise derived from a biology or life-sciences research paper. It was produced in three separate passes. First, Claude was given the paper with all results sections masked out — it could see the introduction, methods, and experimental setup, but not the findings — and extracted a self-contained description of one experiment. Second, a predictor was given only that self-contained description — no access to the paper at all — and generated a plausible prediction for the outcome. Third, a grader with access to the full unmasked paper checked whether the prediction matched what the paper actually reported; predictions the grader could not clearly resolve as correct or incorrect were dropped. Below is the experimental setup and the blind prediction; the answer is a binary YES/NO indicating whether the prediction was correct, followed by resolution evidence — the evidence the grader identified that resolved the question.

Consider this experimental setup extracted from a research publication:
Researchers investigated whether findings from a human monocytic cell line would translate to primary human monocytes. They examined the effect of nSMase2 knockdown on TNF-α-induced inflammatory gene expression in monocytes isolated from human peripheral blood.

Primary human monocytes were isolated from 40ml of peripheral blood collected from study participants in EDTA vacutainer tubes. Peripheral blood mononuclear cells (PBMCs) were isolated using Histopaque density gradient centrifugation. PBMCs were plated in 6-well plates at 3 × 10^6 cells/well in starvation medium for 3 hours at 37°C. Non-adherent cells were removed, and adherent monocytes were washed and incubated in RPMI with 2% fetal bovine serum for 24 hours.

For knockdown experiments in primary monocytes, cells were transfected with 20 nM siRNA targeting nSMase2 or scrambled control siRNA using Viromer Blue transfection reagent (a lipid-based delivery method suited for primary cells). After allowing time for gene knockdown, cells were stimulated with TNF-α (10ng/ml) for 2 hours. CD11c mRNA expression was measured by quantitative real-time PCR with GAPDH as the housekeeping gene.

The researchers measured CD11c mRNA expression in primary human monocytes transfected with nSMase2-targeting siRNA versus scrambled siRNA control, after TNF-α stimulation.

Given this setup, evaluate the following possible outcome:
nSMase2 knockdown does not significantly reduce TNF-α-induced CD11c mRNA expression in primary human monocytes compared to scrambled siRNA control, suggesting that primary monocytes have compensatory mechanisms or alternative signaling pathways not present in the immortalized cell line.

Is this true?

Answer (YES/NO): NO